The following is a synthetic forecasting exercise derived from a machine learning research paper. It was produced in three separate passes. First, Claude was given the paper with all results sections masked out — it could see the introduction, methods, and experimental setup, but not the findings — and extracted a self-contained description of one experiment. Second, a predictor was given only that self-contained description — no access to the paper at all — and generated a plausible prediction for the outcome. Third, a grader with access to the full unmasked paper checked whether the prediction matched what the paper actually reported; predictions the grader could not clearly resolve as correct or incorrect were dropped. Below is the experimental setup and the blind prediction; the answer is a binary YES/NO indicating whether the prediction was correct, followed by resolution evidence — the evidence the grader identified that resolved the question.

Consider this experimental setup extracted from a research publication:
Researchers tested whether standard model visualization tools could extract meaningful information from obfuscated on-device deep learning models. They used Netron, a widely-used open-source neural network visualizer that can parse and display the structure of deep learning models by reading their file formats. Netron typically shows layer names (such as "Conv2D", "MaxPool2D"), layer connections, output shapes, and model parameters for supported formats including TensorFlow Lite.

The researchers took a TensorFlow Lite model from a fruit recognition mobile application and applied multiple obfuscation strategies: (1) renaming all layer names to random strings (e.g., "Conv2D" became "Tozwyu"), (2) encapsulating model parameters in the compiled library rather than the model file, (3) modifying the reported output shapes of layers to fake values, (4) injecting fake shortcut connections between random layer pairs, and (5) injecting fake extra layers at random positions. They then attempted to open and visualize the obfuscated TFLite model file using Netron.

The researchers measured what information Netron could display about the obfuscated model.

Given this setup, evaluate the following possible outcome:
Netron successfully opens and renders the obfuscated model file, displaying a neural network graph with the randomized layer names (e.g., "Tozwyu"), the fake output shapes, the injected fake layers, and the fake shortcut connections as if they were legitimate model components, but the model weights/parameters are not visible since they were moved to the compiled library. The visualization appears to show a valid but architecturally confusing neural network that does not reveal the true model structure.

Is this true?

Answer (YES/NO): YES